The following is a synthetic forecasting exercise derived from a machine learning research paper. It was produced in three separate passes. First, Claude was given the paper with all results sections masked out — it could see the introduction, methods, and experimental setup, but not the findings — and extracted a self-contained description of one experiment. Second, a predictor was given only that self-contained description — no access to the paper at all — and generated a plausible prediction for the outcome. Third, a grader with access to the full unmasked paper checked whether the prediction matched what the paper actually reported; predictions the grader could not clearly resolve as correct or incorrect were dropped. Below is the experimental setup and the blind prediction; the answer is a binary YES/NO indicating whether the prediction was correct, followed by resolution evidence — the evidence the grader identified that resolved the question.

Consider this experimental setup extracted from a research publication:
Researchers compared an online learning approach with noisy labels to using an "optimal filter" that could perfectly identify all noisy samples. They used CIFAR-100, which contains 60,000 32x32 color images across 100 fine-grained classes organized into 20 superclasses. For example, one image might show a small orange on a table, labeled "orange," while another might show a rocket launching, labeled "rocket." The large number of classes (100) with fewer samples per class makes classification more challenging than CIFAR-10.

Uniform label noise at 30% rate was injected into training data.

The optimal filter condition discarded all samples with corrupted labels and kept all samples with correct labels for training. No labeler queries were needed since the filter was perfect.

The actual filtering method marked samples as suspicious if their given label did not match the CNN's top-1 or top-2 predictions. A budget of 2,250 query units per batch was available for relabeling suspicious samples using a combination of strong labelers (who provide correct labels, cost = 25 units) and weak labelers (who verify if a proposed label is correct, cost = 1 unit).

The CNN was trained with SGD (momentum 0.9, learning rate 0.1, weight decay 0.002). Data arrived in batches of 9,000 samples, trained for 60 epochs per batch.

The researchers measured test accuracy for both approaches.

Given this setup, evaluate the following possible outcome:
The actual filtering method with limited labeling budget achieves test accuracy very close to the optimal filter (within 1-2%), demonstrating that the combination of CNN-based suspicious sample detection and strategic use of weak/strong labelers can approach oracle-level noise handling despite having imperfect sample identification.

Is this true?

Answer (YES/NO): NO